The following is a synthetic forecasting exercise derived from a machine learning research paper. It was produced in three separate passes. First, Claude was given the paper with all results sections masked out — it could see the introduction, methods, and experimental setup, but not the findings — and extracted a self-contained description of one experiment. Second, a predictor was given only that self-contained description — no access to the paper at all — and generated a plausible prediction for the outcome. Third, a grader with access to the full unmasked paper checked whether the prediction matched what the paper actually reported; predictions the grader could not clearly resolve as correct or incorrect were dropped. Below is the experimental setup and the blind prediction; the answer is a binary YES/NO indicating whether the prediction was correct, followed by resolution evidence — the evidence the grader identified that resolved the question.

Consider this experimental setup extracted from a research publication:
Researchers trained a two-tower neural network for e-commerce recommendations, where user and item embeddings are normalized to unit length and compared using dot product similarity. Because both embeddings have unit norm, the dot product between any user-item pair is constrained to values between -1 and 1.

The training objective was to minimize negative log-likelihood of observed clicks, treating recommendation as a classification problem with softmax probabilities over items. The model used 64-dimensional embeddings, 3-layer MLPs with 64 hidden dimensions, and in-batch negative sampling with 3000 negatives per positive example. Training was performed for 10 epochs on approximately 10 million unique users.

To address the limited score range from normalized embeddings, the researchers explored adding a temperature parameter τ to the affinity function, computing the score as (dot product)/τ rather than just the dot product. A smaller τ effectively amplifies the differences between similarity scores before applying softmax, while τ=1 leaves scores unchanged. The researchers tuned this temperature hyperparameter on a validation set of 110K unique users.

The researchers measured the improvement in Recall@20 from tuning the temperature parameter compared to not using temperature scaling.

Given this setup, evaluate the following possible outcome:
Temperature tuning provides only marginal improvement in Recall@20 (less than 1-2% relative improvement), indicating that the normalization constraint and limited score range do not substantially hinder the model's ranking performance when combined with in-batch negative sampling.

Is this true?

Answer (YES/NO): NO